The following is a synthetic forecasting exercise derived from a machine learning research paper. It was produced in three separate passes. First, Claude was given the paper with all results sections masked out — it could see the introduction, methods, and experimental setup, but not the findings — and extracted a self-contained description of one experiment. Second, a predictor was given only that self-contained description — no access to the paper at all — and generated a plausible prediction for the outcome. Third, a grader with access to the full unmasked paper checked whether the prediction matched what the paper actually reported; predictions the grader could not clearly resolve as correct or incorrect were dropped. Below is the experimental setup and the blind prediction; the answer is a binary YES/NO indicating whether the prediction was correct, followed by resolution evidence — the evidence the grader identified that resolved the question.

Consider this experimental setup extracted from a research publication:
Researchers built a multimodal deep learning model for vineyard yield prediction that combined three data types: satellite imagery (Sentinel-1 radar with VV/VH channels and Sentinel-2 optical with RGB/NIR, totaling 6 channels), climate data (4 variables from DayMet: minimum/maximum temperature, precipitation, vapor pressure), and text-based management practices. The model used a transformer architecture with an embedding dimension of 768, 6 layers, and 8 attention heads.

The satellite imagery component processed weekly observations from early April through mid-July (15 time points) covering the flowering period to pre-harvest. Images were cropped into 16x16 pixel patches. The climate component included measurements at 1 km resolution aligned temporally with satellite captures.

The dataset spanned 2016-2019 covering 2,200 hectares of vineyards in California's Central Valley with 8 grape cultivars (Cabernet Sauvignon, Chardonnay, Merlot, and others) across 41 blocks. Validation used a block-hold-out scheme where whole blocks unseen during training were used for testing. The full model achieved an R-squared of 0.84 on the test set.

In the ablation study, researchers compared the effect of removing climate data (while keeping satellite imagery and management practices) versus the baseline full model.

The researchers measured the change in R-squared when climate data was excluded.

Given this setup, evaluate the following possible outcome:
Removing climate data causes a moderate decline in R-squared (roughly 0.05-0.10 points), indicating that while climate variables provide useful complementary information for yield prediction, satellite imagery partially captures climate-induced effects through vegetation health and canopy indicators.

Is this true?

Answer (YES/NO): YES